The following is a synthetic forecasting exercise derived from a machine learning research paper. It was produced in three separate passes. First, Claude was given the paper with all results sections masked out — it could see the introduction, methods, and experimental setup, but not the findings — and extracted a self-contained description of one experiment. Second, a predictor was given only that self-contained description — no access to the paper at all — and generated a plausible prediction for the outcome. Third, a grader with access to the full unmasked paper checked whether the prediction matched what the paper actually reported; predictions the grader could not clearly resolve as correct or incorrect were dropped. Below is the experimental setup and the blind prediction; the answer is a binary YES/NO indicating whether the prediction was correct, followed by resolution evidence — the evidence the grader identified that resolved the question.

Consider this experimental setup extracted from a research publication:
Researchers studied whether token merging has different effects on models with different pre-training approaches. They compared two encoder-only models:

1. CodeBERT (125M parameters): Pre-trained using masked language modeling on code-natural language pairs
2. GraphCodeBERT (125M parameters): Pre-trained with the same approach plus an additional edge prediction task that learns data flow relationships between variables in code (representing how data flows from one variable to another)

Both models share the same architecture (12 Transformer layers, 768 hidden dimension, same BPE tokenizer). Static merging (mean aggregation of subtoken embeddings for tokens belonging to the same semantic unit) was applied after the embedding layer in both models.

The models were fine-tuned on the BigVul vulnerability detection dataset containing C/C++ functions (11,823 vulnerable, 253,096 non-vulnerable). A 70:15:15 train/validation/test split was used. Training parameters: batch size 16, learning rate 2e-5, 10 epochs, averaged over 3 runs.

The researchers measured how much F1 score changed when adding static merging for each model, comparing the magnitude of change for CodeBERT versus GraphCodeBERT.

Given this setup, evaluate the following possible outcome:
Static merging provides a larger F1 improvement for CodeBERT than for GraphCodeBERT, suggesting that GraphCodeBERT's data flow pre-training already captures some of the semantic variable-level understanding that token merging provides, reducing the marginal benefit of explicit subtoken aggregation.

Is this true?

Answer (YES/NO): NO